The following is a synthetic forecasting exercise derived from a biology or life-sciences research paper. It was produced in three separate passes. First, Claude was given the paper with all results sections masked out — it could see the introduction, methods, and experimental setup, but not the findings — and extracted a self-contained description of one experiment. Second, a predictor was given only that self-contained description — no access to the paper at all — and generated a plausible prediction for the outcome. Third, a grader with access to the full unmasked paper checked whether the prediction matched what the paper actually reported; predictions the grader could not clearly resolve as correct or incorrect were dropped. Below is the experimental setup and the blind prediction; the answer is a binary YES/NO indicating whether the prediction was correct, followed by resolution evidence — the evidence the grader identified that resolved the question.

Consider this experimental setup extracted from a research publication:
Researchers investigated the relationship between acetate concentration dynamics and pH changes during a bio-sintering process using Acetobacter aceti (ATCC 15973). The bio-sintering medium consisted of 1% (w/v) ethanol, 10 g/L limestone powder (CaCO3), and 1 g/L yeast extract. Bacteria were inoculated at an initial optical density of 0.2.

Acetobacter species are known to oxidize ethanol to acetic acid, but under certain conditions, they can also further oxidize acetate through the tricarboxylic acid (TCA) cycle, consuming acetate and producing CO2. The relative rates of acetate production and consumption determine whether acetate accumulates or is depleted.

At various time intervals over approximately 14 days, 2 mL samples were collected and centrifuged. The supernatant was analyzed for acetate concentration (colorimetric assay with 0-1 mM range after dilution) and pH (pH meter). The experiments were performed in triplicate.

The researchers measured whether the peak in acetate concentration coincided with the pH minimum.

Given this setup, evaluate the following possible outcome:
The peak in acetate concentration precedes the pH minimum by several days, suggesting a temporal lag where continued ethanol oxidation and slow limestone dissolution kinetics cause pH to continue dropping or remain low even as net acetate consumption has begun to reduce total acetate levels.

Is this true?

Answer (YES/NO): NO